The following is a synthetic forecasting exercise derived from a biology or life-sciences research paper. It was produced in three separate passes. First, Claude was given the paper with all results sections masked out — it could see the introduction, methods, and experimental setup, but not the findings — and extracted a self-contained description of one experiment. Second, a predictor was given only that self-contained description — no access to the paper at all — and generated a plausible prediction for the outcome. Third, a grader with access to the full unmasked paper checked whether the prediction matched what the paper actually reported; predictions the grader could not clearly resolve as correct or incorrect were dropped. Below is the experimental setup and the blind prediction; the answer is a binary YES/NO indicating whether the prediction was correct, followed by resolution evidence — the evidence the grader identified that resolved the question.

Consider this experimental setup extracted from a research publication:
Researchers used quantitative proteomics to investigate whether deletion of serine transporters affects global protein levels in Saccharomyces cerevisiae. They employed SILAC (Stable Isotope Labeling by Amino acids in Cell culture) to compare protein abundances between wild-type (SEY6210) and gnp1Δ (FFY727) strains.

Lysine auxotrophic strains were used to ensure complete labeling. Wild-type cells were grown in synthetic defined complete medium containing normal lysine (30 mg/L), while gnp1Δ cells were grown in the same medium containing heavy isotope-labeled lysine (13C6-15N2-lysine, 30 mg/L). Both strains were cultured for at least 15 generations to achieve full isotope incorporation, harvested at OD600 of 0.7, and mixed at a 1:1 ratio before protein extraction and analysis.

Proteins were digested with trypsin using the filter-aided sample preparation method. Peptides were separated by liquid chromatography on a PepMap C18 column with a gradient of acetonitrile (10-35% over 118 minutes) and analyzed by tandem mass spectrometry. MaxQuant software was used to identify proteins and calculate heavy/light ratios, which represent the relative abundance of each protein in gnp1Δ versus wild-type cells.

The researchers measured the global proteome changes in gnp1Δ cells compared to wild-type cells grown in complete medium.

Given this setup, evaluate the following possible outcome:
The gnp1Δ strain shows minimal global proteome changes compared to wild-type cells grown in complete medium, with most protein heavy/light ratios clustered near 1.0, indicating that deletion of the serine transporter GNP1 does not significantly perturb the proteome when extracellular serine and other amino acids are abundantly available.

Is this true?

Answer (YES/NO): NO